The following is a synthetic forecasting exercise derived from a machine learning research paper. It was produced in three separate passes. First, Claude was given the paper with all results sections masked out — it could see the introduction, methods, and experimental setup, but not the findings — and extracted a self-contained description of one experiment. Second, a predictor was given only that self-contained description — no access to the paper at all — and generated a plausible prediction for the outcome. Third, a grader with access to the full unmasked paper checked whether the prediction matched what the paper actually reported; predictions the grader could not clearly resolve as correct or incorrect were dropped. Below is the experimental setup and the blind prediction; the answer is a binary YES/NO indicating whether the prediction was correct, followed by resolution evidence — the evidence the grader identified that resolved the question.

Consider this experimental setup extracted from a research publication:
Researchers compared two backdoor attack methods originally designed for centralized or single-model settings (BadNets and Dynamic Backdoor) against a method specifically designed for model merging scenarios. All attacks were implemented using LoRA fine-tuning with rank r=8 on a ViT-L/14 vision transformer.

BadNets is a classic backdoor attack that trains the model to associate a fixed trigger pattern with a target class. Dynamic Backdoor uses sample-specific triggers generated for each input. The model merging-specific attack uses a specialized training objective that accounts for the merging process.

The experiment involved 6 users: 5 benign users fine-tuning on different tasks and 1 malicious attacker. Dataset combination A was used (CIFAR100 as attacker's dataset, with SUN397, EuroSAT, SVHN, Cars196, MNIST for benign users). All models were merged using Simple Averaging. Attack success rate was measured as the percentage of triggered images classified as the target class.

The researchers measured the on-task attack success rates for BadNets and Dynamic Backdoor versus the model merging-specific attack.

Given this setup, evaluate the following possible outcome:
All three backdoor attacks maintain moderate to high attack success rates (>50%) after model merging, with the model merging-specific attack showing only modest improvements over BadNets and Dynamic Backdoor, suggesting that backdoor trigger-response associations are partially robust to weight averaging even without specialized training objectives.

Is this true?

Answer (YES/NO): NO